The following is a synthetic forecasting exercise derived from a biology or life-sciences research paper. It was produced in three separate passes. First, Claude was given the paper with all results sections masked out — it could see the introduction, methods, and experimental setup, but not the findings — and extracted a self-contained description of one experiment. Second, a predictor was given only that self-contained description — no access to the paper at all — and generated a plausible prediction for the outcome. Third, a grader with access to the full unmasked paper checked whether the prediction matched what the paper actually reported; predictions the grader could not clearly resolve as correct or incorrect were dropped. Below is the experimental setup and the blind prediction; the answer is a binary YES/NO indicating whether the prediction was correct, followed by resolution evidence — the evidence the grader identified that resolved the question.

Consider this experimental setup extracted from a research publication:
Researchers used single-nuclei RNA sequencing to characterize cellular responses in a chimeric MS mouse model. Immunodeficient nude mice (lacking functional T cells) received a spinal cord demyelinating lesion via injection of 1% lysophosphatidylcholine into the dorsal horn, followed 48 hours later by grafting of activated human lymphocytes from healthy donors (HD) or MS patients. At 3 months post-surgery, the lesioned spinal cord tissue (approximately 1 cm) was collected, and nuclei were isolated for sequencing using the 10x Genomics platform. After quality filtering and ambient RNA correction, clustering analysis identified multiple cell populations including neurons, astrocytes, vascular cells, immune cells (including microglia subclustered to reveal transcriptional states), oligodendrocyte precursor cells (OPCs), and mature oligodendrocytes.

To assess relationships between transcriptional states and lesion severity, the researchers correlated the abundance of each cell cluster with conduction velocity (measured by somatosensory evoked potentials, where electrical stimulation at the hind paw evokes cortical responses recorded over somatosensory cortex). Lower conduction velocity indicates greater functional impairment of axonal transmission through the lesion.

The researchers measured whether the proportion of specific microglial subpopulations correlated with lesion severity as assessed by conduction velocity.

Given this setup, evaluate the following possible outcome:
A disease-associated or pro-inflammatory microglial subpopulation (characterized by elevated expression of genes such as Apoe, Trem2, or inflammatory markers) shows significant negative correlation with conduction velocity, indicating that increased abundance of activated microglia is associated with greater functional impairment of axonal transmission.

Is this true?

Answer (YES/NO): YES